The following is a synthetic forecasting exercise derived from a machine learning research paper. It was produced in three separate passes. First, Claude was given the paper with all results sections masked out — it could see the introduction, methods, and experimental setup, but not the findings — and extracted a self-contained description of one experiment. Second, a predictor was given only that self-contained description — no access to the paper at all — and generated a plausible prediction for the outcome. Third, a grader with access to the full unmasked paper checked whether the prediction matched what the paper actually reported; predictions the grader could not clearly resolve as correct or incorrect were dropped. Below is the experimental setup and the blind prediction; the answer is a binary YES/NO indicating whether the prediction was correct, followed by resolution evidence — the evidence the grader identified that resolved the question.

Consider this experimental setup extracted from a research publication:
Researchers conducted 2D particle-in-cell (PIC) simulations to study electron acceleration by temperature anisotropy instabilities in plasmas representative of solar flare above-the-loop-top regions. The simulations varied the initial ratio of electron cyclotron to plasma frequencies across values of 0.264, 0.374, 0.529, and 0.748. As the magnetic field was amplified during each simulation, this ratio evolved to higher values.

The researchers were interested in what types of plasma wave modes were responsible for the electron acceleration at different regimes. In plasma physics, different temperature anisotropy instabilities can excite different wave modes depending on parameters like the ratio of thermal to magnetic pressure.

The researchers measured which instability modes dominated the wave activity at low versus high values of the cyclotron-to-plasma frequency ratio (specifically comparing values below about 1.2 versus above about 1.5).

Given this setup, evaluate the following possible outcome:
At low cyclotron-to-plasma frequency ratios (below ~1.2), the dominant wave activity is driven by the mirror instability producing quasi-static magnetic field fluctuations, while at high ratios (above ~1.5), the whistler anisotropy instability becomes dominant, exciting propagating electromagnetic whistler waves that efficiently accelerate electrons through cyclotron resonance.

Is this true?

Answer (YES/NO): NO